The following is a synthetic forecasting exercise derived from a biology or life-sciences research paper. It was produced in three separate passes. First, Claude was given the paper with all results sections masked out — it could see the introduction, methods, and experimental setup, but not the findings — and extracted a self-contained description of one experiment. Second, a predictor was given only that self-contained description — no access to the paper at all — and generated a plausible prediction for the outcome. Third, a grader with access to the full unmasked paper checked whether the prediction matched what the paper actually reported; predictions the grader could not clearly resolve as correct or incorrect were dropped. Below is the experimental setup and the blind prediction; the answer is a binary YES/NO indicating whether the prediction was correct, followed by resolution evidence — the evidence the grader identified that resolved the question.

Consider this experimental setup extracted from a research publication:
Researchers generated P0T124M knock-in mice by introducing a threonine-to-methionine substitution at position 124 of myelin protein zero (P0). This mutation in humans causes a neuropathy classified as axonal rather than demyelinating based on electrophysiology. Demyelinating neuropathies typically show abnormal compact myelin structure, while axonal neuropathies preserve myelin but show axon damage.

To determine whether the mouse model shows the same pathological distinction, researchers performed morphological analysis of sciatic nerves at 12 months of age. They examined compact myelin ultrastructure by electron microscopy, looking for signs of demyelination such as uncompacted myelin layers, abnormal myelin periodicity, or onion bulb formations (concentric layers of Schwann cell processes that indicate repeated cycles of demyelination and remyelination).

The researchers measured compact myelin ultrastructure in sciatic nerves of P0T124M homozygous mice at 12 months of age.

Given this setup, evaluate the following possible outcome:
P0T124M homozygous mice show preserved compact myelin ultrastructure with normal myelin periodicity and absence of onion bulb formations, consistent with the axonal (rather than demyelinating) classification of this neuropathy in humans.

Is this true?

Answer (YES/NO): NO